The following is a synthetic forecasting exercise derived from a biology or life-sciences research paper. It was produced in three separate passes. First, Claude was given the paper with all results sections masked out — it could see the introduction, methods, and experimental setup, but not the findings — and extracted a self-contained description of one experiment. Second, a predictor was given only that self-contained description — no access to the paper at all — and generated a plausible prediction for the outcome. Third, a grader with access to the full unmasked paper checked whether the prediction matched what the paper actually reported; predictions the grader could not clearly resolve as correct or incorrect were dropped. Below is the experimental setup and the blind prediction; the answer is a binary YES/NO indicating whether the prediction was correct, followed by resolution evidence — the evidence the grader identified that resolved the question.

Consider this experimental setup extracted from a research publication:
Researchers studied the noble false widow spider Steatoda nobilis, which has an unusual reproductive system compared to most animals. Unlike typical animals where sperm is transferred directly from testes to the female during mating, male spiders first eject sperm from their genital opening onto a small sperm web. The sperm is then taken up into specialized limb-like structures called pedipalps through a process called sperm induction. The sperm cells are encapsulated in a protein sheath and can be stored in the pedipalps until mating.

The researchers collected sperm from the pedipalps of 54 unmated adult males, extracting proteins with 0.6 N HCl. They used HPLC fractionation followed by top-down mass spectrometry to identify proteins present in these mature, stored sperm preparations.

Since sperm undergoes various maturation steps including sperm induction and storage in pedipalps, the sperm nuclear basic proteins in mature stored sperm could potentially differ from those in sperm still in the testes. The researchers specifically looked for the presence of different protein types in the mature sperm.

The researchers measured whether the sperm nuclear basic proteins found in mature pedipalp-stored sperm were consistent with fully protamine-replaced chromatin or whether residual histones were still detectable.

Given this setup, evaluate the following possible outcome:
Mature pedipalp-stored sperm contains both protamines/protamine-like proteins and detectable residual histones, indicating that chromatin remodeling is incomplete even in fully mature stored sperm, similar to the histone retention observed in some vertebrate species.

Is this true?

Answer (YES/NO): NO